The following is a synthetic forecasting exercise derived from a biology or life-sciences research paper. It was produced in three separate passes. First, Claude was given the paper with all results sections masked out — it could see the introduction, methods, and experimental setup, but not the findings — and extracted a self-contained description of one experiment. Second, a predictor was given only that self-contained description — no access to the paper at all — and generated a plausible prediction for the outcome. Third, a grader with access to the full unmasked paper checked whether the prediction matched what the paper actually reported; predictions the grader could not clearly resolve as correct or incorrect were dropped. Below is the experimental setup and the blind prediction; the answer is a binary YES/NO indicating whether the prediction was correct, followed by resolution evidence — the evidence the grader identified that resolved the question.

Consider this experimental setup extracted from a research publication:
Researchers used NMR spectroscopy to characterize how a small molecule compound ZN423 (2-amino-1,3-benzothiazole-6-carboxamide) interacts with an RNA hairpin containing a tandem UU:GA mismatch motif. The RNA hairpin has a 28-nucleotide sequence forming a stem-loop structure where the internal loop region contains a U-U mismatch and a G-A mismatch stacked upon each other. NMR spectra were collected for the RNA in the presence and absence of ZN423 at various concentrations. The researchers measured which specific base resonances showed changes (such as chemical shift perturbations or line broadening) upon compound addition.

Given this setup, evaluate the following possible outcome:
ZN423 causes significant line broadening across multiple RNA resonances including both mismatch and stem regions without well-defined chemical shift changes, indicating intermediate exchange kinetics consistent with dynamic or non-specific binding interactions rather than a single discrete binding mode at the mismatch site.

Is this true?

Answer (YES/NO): NO